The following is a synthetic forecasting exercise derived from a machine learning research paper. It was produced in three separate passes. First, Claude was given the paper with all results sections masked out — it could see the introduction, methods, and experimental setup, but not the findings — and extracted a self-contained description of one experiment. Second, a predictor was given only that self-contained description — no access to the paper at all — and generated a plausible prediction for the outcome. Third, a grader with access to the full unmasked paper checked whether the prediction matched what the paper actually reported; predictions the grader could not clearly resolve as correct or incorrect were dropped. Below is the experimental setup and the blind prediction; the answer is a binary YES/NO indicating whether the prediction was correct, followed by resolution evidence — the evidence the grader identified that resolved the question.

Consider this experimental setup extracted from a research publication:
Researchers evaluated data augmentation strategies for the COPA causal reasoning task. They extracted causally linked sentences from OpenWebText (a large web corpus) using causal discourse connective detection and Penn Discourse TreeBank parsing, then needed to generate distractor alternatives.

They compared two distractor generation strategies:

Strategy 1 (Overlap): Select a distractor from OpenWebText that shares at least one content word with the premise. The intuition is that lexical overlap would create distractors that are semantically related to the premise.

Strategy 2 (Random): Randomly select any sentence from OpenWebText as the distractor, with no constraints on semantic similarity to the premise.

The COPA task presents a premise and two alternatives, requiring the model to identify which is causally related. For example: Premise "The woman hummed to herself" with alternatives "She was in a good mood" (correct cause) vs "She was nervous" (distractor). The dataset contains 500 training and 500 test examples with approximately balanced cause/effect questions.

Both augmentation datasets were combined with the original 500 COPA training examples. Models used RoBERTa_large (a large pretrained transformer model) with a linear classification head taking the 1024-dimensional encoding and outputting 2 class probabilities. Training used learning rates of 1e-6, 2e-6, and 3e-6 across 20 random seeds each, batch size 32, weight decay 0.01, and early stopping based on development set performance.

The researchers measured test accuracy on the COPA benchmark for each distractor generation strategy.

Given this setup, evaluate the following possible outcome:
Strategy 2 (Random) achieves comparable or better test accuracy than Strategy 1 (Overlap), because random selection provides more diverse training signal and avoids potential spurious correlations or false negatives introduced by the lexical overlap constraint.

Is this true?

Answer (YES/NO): NO